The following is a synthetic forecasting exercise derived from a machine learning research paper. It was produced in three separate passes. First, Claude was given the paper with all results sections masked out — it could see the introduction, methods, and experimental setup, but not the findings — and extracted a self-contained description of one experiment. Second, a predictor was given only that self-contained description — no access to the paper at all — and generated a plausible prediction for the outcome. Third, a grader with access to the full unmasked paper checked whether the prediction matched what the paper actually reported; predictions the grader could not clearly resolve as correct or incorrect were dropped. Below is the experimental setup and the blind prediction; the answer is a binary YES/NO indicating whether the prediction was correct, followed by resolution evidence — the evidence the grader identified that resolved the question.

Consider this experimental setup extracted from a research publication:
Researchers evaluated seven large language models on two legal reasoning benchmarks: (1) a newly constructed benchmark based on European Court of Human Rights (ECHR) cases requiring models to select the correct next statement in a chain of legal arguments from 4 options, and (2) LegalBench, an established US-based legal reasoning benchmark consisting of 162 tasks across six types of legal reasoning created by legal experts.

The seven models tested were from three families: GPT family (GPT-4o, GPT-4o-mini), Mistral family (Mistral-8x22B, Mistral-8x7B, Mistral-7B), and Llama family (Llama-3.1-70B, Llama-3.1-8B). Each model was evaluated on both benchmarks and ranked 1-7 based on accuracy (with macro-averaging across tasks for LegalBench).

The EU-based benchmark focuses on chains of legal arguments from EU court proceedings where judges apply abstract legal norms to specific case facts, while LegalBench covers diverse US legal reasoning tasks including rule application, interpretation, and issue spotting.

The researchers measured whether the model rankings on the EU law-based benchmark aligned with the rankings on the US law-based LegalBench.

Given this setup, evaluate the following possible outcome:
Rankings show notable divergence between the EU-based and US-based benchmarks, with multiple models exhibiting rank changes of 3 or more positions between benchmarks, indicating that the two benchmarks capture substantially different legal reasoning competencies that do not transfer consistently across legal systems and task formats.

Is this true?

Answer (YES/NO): NO